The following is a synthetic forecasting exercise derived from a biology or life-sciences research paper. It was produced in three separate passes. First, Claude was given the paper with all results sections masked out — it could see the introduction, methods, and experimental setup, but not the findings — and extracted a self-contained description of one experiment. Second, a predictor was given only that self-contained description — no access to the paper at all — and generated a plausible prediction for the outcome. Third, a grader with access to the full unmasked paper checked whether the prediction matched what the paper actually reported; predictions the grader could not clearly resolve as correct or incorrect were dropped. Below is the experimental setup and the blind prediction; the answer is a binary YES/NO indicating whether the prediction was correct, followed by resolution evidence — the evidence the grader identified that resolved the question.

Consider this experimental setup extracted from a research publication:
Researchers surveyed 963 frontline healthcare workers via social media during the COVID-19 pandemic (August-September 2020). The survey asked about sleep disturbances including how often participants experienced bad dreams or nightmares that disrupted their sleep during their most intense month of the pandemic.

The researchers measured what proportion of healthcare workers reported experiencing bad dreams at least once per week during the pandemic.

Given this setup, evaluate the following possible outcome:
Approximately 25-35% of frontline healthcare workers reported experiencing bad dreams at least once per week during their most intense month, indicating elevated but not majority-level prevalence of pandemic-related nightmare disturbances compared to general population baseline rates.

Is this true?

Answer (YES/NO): NO